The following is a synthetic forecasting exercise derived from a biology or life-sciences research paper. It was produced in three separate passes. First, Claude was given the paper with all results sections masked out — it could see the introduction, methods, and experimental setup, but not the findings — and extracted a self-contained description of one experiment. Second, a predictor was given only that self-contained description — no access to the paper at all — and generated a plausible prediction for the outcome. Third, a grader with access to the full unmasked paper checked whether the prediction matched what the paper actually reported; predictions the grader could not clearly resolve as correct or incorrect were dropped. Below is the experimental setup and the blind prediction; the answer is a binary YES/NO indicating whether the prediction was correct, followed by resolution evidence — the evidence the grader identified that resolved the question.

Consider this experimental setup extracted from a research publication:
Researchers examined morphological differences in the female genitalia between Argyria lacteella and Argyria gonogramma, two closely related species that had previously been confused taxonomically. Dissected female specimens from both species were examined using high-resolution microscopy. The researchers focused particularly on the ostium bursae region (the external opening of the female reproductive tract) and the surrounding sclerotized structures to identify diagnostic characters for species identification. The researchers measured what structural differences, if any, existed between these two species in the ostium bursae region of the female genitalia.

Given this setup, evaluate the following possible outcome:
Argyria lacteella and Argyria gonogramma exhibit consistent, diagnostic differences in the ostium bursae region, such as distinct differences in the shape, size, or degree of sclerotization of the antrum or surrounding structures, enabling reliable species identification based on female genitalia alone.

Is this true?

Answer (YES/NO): YES